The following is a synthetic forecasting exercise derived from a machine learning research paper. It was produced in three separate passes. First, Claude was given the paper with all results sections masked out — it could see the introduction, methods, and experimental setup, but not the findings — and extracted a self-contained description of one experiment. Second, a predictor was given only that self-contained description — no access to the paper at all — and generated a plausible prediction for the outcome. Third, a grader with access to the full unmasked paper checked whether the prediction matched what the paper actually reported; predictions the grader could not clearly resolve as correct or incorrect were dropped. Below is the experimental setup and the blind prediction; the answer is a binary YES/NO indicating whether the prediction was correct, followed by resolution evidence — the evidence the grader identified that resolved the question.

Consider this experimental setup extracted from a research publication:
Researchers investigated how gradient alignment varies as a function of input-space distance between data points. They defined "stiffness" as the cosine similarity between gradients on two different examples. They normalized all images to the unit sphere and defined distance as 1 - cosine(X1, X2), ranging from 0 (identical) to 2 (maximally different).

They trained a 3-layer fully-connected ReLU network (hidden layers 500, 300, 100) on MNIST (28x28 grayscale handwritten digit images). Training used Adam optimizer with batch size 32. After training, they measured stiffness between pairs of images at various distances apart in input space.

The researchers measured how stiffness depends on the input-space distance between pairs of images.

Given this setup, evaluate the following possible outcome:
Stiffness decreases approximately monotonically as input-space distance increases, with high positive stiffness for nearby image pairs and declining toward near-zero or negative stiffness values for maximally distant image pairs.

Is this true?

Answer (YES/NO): YES